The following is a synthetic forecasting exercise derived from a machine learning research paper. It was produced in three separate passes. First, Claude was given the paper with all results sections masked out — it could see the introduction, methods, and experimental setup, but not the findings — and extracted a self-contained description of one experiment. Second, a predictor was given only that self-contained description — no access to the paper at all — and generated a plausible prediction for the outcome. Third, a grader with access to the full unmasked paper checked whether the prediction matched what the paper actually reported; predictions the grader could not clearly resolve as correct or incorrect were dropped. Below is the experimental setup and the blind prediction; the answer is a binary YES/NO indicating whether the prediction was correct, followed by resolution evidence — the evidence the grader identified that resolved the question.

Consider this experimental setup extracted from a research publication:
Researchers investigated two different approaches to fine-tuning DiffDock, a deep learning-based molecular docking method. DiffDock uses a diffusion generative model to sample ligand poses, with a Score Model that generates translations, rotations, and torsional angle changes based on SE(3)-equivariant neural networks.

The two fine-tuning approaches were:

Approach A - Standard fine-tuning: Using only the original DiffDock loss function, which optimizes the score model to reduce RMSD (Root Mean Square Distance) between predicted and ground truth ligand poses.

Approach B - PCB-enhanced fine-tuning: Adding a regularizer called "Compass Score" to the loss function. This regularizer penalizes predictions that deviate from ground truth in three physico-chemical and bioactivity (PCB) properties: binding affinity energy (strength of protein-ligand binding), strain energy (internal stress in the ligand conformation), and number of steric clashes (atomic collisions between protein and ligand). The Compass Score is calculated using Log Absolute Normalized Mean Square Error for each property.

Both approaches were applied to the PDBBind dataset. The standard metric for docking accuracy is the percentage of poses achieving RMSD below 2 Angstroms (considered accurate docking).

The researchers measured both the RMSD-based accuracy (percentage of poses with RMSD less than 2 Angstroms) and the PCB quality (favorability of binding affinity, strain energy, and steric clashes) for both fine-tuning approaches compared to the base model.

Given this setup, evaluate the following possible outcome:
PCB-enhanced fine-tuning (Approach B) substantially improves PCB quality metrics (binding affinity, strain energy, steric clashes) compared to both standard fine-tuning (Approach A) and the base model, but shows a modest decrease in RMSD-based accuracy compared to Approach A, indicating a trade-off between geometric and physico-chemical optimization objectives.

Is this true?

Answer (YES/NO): NO